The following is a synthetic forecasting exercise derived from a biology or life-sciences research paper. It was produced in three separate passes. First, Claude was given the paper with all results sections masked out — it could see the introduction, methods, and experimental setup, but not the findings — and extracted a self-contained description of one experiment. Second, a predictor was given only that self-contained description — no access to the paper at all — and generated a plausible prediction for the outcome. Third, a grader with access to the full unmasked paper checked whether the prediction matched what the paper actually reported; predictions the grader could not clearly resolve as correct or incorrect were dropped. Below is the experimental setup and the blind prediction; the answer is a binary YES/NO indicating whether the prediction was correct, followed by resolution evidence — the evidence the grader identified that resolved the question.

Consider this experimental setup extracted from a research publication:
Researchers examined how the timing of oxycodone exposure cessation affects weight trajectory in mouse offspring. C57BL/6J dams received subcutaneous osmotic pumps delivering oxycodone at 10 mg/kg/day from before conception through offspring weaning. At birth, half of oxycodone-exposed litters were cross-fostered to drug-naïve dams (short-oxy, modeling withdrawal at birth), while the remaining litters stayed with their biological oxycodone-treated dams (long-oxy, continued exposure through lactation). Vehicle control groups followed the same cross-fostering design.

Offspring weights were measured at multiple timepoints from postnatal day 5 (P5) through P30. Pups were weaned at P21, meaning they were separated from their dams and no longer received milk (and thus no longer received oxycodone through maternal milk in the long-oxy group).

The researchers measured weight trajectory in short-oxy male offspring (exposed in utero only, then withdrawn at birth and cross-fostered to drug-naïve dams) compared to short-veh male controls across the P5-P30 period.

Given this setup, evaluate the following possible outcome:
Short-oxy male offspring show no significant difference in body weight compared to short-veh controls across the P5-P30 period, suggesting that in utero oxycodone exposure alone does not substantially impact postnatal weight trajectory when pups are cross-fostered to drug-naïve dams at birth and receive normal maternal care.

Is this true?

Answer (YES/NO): NO